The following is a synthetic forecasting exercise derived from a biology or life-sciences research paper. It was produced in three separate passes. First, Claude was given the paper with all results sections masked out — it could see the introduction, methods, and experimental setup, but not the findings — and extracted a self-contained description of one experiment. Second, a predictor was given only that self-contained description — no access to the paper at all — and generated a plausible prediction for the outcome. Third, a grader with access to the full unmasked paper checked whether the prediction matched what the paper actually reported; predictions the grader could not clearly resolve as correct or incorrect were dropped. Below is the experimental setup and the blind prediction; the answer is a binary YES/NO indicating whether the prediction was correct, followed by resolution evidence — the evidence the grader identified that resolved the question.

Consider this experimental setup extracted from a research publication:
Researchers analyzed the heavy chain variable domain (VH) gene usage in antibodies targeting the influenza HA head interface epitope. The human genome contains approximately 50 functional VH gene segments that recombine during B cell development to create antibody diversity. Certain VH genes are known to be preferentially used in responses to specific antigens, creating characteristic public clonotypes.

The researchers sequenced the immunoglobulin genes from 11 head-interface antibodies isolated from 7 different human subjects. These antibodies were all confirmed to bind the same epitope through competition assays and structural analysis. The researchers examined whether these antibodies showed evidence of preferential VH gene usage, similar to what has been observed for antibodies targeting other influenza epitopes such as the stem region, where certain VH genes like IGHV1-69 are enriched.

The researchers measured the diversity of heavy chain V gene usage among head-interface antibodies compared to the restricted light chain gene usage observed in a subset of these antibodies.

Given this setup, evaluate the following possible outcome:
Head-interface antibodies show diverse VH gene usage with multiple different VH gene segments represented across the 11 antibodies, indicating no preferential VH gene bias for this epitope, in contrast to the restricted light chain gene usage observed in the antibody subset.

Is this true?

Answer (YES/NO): YES